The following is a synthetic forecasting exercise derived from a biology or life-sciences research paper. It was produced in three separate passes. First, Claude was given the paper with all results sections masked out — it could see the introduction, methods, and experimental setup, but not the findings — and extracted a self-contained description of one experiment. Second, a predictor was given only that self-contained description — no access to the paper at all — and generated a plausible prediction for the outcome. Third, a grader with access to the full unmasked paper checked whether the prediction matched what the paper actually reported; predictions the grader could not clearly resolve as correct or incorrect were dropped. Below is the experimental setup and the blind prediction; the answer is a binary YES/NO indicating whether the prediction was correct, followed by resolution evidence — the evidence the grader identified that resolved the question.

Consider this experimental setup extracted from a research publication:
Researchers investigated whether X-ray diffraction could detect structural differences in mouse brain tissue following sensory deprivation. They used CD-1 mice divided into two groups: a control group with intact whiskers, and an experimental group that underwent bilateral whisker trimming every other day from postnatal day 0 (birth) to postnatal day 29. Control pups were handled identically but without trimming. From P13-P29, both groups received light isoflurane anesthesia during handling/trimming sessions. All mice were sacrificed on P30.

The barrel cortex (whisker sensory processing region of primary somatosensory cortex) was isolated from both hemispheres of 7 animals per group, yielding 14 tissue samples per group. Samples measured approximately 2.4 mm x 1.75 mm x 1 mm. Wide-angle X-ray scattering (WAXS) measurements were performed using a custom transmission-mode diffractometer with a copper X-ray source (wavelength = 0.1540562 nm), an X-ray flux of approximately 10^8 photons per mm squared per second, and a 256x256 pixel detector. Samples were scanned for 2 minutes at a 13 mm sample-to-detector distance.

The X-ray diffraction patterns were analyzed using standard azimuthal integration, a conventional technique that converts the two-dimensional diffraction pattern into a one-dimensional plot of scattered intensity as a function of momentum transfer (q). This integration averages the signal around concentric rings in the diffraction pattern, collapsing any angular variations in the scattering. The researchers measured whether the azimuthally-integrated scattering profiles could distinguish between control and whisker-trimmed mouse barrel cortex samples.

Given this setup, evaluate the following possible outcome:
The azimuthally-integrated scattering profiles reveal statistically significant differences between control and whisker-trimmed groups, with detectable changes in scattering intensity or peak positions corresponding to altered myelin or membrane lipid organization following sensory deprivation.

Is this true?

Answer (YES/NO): NO